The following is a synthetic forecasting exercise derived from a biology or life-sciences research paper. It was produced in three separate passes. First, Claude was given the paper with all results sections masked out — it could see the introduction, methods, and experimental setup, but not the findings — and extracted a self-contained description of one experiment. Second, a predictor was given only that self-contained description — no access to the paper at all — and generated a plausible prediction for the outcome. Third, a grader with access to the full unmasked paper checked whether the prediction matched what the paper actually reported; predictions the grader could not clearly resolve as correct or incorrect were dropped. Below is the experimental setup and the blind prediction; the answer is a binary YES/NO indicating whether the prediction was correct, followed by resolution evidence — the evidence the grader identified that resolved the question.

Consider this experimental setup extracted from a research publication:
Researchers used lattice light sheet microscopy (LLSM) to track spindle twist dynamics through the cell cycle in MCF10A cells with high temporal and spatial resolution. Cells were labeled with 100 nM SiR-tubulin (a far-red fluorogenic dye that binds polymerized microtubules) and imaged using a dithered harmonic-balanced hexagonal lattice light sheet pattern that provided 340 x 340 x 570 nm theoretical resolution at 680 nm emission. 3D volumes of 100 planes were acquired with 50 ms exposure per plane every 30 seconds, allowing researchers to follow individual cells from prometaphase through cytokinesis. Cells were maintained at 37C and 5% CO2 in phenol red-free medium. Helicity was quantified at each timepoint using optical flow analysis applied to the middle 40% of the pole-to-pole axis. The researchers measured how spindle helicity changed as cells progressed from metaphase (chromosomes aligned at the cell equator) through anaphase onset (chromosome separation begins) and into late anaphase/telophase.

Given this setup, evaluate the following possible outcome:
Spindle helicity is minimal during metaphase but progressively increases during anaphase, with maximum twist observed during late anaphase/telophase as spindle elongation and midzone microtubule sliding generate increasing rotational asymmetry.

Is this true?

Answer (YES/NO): NO